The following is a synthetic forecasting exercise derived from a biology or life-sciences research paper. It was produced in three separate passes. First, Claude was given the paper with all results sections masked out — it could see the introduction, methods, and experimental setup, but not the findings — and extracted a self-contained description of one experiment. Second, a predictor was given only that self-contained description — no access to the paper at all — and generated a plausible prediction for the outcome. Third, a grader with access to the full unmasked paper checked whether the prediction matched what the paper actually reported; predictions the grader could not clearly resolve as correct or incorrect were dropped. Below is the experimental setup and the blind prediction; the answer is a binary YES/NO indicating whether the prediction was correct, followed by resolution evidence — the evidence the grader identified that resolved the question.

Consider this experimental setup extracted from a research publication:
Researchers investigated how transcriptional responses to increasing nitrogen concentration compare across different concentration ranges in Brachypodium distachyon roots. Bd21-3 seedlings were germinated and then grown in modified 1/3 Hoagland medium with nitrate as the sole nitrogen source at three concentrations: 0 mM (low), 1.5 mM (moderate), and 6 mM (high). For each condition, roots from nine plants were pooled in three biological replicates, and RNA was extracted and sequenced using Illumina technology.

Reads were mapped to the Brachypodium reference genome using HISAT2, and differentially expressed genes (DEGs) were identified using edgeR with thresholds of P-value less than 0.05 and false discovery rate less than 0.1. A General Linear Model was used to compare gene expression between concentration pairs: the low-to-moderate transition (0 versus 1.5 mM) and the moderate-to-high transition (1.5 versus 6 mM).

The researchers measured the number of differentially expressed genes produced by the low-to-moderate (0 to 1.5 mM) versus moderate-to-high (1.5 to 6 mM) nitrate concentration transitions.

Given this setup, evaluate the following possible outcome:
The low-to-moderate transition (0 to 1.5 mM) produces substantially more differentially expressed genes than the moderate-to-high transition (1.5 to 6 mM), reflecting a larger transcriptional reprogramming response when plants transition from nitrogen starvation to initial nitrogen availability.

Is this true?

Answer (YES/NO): NO